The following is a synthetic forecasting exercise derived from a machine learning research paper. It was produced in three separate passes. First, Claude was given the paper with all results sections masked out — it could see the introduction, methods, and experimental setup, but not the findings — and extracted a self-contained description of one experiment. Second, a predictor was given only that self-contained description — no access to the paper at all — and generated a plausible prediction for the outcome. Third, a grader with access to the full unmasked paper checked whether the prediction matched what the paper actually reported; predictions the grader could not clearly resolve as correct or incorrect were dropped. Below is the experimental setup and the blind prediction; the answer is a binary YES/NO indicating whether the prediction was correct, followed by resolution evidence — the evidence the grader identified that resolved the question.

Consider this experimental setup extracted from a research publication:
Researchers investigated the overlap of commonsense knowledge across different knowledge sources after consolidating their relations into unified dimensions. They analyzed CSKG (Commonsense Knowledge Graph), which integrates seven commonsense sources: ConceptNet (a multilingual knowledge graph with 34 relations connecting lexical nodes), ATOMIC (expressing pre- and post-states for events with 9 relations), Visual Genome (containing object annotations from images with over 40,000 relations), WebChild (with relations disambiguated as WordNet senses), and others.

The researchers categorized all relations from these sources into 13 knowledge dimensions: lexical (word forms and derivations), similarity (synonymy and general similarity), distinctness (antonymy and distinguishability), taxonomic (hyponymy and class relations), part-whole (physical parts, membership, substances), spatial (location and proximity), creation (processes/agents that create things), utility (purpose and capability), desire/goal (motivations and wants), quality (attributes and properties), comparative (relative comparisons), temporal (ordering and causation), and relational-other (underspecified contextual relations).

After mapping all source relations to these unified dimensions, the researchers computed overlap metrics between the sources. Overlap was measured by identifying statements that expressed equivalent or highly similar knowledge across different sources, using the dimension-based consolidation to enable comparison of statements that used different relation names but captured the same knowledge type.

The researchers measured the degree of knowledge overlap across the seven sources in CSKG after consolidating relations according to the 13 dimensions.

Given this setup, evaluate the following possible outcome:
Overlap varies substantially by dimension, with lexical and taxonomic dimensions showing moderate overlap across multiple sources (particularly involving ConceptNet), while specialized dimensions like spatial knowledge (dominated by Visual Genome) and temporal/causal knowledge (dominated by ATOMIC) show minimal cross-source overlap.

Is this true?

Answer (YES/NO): NO